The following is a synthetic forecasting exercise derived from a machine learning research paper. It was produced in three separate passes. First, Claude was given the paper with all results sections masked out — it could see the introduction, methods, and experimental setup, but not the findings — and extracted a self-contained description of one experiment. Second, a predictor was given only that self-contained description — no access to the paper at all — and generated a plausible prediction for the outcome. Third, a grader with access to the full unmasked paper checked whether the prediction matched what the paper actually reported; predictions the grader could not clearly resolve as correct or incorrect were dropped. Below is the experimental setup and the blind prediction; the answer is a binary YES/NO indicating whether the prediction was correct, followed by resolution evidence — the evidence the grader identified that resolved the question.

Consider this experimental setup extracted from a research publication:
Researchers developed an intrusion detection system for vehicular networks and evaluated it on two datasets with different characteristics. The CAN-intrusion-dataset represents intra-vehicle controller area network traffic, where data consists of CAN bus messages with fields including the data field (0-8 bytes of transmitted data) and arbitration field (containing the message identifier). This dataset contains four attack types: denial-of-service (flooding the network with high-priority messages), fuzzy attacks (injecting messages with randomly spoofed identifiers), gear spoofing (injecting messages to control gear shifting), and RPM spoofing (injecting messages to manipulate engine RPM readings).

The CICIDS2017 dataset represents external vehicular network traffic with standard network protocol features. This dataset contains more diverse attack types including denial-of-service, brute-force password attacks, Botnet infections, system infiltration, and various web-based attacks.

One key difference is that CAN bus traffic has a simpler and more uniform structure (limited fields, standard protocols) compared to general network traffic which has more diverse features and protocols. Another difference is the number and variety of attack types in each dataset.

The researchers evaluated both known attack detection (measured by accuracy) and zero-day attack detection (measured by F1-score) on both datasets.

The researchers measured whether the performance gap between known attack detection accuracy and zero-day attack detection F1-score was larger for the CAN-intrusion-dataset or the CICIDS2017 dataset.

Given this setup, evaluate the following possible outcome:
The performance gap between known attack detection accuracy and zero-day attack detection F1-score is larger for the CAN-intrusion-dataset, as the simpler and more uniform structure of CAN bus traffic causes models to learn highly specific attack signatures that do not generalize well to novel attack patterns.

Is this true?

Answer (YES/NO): NO